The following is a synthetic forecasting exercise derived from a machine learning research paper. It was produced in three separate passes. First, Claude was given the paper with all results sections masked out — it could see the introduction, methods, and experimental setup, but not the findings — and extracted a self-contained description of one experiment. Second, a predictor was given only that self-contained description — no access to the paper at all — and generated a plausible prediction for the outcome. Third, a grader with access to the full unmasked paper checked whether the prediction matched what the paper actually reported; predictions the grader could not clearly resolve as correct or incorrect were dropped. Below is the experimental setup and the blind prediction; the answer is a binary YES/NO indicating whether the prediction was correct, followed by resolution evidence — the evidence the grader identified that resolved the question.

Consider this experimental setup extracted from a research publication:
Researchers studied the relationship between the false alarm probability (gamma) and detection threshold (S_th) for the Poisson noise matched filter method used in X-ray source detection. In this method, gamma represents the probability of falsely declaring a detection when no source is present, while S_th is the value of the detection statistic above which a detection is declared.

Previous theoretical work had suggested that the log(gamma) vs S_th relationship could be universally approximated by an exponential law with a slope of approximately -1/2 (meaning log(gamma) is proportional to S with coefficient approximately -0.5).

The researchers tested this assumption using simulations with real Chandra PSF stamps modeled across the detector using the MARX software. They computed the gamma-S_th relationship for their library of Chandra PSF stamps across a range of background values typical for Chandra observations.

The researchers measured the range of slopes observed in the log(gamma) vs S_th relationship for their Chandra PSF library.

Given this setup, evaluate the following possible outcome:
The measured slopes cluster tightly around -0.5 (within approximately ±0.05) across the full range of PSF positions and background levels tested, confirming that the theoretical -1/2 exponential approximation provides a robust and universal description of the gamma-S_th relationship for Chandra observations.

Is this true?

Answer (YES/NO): NO